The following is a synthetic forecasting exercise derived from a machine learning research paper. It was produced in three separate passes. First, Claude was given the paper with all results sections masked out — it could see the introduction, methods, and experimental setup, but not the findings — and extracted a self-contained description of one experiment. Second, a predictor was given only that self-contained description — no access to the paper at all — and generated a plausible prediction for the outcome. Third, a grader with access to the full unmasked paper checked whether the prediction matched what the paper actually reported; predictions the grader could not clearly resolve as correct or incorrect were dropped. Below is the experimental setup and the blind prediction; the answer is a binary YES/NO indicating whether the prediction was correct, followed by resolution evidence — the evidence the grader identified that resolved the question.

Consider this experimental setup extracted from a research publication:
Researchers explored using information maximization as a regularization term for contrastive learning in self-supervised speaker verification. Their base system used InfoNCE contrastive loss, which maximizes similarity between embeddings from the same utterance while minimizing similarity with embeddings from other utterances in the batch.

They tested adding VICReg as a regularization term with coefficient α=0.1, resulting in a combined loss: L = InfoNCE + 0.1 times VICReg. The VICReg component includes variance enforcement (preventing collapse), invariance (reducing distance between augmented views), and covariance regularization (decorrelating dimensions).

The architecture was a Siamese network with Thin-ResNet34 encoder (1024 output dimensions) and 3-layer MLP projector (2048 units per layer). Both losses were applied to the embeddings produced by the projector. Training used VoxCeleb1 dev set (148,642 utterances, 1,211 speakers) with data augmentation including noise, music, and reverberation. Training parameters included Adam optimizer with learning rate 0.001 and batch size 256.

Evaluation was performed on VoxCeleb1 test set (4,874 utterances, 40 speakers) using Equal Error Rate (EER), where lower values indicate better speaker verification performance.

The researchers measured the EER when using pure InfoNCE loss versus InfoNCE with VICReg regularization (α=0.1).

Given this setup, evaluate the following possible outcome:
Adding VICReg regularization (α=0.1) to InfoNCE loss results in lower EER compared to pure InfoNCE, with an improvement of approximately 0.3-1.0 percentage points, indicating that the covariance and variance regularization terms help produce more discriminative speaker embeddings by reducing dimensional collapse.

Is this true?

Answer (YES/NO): NO